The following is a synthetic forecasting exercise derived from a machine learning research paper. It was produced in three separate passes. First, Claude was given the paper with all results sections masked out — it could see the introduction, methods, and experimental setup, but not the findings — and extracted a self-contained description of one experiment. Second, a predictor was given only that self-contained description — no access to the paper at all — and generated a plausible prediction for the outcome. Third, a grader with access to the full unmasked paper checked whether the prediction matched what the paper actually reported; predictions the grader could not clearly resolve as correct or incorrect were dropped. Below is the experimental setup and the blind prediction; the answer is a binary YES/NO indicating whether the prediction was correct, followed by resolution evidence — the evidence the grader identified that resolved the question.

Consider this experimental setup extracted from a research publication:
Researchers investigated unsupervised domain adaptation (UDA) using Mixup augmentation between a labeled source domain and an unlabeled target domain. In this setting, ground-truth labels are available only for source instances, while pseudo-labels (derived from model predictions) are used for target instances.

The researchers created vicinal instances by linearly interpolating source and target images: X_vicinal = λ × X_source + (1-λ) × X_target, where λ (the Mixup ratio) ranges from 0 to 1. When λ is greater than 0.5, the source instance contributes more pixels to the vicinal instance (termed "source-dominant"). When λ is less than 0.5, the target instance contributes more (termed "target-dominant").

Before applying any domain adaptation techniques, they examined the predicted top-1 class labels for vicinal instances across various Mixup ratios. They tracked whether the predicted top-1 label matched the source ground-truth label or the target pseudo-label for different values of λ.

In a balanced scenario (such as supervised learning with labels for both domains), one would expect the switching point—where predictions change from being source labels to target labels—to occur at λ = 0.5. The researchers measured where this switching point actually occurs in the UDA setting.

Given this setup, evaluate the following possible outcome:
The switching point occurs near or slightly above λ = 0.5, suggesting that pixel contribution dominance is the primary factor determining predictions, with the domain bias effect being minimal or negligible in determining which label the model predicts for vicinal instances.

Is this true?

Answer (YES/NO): NO